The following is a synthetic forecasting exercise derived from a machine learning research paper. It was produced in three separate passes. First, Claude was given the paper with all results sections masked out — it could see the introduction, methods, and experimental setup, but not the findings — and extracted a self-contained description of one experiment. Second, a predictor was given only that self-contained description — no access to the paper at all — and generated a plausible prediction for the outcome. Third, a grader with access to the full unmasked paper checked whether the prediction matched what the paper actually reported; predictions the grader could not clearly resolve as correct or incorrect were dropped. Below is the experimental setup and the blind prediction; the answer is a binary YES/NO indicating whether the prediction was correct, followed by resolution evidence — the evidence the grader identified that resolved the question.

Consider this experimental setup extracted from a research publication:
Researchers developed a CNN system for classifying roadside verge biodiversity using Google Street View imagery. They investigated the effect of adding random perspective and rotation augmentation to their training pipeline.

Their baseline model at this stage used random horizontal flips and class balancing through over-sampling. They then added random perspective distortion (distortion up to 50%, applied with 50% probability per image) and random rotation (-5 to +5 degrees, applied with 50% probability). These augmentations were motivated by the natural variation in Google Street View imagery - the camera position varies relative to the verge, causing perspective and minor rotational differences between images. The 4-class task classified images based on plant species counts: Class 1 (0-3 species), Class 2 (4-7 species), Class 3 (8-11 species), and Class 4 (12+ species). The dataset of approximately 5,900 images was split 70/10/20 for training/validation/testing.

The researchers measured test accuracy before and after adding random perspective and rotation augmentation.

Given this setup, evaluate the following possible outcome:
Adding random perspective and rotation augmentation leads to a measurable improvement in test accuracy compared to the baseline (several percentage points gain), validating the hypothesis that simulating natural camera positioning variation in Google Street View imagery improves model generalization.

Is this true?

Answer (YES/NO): YES